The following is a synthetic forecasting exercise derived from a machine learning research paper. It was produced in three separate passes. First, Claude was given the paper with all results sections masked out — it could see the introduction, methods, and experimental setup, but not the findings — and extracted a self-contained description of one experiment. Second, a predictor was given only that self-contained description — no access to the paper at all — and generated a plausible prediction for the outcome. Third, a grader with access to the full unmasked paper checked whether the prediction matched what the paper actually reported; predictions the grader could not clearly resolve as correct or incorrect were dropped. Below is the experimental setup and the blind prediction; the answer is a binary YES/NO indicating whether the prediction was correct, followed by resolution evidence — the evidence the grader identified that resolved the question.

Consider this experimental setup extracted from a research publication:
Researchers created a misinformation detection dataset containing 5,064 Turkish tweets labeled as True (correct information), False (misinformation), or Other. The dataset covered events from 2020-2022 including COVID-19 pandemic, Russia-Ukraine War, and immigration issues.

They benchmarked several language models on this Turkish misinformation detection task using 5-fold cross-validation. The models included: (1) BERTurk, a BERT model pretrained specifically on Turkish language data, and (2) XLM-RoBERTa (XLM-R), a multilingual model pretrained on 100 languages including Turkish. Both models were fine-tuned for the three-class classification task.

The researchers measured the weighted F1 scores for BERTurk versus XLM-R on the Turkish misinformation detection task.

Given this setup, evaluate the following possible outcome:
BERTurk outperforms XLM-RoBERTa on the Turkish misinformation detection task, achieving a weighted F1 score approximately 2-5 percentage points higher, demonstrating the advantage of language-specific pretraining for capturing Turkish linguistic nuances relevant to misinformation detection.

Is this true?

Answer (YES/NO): NO